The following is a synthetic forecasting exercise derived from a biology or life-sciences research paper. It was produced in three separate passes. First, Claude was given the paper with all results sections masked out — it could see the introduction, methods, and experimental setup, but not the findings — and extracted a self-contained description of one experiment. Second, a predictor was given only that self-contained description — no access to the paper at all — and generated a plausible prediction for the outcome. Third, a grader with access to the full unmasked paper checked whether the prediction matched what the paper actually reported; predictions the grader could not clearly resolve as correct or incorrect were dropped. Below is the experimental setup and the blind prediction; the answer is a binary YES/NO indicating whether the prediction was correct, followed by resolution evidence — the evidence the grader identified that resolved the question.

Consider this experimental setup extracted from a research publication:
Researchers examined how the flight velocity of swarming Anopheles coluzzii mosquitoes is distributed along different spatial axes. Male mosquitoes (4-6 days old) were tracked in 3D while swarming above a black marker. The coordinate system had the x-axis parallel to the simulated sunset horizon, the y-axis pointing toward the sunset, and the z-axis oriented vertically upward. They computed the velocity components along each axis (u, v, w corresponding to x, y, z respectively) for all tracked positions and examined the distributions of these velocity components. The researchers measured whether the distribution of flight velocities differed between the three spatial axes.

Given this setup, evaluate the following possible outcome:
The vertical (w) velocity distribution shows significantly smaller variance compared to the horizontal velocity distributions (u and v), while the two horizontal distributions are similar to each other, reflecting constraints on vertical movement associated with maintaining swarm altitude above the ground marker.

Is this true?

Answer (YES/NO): NO